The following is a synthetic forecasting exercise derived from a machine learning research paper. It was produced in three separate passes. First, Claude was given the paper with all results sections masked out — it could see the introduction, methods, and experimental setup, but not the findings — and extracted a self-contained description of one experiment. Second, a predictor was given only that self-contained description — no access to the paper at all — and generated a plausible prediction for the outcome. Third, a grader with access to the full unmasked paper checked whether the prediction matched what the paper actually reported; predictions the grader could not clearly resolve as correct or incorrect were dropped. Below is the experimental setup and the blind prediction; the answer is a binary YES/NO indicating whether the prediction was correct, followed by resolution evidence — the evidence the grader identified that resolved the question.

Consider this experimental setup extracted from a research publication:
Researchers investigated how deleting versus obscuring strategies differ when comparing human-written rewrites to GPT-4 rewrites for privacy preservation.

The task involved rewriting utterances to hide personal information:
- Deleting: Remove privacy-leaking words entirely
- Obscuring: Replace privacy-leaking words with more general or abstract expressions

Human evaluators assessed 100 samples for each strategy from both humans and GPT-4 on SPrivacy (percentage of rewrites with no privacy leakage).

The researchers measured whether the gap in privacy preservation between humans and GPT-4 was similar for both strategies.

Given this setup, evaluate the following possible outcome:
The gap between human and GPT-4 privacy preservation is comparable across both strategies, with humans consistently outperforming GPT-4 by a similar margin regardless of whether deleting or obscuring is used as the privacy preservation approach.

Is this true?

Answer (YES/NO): NO